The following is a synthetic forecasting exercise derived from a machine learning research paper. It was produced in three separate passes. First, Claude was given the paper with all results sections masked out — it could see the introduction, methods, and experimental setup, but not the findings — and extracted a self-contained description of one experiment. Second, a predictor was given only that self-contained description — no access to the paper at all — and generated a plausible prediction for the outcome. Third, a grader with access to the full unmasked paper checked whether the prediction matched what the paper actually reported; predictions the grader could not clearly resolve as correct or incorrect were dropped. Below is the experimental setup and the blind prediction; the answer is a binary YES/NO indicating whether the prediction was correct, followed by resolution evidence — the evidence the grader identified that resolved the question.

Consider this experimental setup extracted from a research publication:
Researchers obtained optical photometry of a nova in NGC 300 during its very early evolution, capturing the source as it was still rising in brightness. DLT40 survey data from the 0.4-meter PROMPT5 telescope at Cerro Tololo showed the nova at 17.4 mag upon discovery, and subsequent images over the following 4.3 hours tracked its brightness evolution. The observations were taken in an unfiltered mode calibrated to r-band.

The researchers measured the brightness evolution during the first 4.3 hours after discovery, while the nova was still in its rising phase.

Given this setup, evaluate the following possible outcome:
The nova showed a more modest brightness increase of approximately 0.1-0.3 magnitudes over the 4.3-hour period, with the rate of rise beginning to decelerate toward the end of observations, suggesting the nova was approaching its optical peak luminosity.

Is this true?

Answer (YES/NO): NO